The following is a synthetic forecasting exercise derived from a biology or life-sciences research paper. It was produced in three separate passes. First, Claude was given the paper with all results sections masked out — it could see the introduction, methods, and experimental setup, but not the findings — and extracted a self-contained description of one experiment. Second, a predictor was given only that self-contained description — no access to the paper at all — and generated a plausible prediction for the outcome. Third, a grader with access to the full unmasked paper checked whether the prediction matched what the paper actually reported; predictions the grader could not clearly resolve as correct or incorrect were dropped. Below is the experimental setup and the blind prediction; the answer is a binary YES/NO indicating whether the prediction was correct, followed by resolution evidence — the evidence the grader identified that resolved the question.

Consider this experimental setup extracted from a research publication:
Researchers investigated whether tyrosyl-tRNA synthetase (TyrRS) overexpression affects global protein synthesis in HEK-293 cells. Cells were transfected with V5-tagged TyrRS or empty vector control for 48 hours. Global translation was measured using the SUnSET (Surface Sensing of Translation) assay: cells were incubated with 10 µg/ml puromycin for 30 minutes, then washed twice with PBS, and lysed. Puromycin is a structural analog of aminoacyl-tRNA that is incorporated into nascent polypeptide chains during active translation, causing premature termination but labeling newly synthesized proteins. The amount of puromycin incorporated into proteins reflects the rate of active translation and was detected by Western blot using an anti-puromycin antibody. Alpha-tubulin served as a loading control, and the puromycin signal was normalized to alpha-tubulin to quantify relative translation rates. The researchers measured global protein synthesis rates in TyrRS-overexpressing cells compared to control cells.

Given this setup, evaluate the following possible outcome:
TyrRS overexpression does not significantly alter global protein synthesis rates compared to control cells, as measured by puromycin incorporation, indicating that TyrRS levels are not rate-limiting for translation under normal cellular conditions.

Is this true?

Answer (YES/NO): NO